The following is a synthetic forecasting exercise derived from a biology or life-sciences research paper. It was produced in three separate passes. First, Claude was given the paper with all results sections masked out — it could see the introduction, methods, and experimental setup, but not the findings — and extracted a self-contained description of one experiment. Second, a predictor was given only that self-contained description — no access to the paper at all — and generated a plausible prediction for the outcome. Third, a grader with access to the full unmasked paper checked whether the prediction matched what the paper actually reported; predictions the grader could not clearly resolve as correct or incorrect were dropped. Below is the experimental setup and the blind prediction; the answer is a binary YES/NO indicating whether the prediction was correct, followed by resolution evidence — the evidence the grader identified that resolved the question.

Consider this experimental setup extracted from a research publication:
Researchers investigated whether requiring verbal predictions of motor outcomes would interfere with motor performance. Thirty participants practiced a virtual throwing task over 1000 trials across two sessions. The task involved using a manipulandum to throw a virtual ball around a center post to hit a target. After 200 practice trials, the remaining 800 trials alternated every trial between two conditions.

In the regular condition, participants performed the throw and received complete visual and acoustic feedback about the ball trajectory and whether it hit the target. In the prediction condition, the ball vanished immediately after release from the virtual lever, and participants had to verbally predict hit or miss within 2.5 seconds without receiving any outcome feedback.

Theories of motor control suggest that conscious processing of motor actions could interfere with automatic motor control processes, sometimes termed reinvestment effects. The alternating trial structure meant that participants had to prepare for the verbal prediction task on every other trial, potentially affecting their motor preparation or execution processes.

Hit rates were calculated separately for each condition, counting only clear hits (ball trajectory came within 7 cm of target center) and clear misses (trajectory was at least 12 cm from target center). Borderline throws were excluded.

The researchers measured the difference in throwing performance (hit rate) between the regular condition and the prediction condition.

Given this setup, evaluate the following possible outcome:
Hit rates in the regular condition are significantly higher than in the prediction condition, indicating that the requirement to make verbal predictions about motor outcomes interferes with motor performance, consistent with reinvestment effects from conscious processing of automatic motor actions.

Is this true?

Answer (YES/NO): YES